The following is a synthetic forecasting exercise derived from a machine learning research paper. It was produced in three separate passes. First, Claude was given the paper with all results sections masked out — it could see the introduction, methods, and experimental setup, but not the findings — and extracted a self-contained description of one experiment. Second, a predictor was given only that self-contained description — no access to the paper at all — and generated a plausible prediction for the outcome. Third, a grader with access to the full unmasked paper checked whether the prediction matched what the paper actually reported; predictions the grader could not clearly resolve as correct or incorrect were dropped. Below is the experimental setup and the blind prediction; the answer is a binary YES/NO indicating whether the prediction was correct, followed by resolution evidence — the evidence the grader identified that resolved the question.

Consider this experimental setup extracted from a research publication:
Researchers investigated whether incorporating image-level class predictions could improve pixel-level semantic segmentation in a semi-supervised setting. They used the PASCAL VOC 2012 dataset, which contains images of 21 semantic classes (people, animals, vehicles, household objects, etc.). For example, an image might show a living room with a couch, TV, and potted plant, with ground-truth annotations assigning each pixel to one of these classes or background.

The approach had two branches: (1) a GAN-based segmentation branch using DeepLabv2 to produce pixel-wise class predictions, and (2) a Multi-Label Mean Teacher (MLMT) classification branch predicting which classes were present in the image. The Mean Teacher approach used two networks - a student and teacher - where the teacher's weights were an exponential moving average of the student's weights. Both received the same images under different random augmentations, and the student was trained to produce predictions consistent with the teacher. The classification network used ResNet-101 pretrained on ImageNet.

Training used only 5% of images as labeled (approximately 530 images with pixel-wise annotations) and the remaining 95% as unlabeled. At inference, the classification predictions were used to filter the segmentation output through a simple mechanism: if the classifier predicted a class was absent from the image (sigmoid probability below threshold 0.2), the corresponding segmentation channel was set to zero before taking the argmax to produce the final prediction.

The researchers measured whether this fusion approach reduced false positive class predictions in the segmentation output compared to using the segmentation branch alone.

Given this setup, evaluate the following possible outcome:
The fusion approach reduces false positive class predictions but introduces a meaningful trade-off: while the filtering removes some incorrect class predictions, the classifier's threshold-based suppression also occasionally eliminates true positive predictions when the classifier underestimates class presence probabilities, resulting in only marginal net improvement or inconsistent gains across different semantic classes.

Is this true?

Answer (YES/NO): NO